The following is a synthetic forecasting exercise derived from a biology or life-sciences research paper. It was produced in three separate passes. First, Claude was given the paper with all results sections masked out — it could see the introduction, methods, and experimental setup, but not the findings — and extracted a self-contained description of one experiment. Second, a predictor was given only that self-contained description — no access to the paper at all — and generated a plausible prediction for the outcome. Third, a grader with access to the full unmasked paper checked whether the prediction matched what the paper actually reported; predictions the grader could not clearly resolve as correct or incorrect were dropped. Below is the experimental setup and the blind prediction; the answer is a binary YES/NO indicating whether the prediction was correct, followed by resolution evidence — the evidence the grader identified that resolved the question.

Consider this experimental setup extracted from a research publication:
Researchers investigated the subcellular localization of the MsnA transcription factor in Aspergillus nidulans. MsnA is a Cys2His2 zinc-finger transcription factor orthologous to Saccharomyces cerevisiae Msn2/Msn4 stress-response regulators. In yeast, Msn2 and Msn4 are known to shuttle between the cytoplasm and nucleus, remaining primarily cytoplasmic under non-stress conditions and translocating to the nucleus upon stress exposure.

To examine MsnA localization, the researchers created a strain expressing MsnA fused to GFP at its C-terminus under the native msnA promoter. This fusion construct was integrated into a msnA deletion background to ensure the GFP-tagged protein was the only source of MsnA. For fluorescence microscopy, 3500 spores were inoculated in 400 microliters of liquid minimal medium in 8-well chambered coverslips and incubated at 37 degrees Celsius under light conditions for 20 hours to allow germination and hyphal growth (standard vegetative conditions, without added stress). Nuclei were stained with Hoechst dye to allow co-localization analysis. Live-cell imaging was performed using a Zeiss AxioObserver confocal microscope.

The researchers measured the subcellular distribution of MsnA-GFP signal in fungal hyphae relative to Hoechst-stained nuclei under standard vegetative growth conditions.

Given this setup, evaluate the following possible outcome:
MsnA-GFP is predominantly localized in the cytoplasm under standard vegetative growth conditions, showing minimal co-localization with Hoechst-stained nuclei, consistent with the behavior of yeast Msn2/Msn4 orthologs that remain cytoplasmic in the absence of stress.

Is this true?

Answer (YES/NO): NO